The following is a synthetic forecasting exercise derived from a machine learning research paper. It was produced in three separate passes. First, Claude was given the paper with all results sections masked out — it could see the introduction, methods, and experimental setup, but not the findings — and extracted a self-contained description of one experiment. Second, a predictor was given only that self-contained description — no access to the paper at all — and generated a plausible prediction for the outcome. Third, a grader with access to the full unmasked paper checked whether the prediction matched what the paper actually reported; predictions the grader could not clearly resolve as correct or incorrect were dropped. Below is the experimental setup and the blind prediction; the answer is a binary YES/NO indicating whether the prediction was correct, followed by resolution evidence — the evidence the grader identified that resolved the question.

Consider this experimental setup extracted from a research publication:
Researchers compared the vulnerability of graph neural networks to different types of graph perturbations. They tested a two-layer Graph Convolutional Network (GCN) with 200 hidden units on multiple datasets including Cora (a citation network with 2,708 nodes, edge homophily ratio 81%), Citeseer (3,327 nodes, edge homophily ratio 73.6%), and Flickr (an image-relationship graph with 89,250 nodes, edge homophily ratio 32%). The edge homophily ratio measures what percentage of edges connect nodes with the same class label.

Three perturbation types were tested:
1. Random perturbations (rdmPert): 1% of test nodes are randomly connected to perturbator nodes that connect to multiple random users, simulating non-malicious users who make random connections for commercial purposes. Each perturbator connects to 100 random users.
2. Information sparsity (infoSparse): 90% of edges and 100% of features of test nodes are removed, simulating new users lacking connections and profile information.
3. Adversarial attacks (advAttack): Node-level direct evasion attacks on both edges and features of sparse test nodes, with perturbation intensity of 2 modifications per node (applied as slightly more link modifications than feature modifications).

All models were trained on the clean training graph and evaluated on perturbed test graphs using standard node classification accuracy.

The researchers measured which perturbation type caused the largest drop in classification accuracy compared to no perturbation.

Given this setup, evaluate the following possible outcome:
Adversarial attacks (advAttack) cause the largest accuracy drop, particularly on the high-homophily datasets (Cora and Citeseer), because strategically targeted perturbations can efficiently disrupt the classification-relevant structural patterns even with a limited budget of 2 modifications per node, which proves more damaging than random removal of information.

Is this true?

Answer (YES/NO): NO